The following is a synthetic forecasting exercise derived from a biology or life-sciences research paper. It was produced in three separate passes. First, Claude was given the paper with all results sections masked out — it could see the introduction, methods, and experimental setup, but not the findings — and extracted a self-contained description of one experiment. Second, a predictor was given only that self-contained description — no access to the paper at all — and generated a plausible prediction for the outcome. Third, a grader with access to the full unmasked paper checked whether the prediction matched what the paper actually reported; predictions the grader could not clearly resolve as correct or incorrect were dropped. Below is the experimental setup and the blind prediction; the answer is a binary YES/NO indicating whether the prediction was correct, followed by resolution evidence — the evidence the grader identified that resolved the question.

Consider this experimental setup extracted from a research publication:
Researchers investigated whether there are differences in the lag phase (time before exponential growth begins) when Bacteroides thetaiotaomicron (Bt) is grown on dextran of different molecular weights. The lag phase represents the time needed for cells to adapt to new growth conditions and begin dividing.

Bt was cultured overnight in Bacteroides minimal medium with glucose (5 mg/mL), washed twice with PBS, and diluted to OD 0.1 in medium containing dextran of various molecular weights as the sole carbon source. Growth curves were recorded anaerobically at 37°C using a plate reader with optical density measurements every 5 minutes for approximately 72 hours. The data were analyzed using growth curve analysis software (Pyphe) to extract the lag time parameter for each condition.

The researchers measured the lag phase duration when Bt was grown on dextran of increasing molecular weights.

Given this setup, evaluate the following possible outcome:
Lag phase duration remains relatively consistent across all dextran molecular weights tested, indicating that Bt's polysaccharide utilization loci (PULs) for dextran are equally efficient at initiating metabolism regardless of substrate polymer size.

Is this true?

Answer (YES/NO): NO